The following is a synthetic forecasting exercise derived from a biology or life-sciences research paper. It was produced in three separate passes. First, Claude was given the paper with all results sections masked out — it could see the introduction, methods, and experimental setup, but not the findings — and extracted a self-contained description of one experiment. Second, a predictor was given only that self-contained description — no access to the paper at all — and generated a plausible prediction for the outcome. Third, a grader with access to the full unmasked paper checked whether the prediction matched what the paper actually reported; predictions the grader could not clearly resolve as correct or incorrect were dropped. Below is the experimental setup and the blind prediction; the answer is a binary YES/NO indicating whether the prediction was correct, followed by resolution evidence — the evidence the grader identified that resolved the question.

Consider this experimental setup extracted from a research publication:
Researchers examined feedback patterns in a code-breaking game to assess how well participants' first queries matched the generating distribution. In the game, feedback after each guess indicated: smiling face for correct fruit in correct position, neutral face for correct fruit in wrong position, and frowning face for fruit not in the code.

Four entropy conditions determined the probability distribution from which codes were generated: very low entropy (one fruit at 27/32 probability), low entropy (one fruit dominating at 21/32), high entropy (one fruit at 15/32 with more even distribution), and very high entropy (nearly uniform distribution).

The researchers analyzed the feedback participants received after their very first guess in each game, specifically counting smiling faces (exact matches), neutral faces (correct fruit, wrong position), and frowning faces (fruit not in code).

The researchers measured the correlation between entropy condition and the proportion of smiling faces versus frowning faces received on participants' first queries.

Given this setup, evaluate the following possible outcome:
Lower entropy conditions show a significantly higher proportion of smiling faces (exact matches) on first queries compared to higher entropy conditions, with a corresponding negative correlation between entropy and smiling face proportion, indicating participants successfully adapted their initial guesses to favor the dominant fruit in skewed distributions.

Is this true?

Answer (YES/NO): YES